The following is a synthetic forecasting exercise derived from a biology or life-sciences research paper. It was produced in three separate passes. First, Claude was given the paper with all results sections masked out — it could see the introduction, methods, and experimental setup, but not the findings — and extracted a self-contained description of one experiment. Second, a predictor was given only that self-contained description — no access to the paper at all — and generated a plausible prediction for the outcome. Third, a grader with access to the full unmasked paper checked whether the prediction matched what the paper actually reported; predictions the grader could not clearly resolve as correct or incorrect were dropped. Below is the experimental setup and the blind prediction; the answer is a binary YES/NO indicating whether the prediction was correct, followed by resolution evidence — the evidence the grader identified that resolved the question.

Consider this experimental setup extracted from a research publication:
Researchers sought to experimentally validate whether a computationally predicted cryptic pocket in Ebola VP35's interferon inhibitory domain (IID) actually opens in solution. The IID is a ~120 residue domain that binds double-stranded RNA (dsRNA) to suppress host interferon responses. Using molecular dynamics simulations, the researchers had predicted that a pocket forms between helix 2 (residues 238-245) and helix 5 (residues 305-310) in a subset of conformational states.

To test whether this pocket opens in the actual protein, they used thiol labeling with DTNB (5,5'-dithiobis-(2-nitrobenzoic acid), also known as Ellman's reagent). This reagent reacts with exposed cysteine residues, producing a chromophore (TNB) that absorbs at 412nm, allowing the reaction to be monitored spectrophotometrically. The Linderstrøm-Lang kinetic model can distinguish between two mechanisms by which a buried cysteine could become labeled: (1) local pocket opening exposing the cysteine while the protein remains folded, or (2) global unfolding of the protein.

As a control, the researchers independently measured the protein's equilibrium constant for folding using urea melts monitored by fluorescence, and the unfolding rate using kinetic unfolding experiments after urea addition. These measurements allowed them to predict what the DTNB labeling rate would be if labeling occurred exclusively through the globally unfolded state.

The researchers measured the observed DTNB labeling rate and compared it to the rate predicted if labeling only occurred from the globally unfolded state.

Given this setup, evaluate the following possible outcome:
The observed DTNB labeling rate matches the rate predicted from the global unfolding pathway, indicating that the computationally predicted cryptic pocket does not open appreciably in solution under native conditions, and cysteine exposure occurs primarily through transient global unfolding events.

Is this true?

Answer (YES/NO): NO